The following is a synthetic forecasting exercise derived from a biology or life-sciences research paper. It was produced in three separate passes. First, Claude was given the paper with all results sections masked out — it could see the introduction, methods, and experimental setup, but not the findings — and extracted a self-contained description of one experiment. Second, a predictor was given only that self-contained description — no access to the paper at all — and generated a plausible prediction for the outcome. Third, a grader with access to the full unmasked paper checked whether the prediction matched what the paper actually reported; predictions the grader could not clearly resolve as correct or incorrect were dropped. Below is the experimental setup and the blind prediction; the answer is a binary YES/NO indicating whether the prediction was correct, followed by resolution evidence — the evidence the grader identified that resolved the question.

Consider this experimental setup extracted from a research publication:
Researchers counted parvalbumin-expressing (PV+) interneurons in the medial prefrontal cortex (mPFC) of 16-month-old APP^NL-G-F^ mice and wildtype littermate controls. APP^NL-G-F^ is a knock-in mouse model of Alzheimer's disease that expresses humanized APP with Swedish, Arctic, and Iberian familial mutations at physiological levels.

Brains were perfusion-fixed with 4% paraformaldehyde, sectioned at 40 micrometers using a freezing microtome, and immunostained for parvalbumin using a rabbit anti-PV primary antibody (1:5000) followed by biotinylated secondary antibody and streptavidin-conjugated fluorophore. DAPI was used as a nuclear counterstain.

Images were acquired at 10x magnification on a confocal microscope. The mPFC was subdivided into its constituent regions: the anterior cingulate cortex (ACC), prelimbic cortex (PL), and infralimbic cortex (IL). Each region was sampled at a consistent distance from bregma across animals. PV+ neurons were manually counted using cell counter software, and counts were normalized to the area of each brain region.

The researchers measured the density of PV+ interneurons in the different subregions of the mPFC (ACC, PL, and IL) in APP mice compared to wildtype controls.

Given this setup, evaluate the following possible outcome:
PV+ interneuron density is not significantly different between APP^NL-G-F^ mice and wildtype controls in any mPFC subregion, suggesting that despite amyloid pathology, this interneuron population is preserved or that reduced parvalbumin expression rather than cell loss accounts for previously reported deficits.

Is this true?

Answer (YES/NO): NO